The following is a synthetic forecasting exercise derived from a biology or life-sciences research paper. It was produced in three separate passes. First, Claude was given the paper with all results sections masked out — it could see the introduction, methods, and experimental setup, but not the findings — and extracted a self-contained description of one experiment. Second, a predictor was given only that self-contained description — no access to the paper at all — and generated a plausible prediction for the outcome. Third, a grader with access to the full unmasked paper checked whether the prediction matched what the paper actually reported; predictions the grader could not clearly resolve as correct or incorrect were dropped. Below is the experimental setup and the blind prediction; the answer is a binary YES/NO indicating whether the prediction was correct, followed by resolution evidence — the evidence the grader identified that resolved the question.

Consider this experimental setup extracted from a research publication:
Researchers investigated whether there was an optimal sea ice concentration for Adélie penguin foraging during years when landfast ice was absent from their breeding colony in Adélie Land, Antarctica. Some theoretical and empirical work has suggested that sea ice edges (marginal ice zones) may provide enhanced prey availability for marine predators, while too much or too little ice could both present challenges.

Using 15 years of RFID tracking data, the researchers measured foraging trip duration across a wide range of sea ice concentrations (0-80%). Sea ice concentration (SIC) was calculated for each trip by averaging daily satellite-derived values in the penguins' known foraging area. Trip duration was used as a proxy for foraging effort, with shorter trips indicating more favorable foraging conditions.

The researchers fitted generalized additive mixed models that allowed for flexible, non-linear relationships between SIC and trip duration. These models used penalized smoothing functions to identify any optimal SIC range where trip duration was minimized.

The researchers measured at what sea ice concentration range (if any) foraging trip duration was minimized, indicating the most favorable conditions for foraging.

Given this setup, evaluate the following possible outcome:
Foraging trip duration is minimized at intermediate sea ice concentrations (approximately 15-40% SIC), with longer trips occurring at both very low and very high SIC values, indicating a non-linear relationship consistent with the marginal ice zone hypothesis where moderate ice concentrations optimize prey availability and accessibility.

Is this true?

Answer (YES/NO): NO